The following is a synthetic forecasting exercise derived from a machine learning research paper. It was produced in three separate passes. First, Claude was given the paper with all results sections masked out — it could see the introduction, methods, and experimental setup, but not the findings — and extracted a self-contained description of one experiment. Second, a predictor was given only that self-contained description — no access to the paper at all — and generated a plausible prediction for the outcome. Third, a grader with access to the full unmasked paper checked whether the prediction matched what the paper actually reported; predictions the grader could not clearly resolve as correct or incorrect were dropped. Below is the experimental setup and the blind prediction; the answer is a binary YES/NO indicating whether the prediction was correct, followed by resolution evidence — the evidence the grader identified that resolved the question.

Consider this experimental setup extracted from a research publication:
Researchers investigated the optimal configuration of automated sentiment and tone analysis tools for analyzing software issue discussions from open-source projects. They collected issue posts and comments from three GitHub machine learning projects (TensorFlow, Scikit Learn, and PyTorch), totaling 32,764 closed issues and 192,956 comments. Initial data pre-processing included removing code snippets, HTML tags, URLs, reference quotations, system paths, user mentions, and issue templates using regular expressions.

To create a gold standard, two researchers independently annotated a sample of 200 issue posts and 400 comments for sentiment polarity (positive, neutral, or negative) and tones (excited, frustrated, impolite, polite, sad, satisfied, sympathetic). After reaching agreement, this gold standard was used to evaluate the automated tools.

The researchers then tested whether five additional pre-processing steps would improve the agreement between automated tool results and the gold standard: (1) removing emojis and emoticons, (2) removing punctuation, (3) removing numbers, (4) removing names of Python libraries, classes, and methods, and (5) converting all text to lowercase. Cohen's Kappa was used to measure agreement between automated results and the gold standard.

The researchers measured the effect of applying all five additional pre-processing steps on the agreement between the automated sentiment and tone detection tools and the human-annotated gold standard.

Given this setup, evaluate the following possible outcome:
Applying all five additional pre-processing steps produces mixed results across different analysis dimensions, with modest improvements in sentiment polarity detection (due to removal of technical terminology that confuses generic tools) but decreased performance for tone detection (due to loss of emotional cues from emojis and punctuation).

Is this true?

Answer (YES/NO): NO